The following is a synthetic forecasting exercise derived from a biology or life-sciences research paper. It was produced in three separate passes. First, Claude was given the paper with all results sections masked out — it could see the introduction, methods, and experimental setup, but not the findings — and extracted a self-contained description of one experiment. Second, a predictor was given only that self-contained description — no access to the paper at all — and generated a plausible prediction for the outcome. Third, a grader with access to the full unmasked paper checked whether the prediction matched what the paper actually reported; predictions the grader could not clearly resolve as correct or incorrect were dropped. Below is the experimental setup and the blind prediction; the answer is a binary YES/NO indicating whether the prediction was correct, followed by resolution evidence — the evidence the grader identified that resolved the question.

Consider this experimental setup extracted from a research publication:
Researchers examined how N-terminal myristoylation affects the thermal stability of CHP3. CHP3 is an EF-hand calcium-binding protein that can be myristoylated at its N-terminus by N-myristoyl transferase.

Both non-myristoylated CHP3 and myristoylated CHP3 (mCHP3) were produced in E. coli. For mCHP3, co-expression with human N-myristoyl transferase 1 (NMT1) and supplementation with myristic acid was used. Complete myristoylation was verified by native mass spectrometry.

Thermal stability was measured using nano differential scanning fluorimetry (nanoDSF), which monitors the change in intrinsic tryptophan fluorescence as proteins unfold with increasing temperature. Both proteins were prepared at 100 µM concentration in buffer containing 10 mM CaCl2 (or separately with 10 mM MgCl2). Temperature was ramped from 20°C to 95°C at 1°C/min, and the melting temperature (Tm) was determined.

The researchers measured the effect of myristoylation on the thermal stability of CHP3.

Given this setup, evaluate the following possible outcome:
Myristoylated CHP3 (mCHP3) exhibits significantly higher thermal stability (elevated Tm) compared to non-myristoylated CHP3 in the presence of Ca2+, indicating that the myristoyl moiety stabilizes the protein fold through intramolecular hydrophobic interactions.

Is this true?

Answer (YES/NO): NO